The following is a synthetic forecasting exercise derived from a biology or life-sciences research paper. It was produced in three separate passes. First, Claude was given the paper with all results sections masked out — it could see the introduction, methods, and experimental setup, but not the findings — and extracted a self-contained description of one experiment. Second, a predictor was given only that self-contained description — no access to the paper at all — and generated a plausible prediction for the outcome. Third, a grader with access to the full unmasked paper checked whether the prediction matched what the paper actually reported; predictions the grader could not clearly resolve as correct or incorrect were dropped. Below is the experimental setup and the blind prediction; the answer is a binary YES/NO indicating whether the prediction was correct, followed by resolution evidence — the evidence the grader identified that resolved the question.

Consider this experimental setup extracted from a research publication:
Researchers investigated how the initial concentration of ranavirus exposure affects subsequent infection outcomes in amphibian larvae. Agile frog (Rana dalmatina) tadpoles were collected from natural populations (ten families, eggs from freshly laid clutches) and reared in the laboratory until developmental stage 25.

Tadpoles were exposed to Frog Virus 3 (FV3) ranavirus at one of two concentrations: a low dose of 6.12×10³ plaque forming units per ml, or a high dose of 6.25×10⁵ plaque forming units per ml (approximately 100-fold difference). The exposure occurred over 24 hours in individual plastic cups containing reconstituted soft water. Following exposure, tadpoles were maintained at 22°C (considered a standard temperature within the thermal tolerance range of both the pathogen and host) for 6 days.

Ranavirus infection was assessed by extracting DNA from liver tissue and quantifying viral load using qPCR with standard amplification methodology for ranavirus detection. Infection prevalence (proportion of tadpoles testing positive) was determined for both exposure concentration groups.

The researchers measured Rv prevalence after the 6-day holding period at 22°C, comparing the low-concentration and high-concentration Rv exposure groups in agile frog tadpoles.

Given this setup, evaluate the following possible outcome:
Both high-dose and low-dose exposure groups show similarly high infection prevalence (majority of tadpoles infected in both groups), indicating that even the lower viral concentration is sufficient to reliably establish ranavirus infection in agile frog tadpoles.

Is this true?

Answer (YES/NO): NO